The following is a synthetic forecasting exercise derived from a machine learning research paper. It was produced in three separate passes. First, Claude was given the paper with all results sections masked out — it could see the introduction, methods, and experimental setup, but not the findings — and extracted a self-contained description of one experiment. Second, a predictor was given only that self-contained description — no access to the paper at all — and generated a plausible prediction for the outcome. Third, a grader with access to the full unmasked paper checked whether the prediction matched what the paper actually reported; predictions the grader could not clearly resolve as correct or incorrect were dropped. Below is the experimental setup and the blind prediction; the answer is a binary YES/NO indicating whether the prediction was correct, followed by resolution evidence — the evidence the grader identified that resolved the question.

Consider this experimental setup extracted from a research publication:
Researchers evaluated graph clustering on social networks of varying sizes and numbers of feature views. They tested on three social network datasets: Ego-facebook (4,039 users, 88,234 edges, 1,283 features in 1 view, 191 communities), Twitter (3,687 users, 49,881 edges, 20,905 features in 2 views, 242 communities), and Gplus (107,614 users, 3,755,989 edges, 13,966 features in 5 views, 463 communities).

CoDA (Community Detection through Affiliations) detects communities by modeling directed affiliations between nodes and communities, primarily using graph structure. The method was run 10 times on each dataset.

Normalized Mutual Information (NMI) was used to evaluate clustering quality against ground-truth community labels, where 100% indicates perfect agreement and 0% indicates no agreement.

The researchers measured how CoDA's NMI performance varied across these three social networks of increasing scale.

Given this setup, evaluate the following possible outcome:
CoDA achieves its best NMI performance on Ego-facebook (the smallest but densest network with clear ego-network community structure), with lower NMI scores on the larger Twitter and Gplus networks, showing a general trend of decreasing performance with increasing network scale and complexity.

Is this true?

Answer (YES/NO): NO